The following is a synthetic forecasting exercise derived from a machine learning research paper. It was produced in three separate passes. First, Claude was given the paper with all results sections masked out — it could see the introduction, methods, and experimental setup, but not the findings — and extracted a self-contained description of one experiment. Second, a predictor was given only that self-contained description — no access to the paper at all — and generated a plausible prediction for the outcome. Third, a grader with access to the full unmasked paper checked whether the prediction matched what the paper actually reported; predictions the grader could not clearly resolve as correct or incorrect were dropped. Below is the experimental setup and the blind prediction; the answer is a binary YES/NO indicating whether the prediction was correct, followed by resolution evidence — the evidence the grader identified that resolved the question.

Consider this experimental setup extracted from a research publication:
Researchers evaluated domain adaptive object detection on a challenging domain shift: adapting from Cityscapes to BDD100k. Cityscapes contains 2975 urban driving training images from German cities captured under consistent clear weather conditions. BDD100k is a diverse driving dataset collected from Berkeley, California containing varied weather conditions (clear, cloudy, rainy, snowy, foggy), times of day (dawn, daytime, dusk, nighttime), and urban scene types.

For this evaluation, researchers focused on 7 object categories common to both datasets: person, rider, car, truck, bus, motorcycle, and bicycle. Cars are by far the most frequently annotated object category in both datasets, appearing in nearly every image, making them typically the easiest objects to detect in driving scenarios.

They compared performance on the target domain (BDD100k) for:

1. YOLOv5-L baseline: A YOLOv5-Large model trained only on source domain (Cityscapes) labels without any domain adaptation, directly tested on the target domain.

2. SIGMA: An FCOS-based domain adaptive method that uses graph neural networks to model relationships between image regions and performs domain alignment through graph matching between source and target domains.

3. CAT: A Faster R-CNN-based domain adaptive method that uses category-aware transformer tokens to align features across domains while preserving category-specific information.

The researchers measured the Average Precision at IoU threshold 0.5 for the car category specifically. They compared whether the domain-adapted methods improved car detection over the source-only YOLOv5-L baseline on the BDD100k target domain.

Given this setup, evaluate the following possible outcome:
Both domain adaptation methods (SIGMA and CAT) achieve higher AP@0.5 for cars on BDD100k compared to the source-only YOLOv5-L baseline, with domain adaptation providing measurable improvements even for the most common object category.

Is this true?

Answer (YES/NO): NO